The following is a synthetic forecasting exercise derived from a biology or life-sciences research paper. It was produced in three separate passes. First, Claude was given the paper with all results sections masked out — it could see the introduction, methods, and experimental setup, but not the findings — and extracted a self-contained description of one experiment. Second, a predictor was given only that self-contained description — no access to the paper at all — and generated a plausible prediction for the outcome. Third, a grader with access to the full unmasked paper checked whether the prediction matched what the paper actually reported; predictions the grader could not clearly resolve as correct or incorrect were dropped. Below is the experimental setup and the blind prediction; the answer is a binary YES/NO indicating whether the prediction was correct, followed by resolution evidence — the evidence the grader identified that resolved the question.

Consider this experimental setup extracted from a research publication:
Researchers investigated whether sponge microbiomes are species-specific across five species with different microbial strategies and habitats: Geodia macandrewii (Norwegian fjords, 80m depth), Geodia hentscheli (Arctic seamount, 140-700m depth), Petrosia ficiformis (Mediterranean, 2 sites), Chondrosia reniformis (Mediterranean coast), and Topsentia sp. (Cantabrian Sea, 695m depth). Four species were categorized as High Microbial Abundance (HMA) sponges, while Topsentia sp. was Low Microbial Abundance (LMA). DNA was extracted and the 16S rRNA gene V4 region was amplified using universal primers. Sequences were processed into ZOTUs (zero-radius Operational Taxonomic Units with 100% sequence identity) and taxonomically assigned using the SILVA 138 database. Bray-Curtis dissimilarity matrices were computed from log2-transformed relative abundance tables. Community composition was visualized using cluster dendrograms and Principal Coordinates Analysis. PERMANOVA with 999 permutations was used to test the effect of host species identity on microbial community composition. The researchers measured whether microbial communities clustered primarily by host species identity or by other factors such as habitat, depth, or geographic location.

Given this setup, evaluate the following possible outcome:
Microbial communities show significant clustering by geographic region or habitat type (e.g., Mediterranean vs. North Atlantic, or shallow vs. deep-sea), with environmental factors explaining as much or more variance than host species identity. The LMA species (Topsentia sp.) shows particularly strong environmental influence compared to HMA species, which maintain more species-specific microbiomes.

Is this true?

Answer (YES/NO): NO